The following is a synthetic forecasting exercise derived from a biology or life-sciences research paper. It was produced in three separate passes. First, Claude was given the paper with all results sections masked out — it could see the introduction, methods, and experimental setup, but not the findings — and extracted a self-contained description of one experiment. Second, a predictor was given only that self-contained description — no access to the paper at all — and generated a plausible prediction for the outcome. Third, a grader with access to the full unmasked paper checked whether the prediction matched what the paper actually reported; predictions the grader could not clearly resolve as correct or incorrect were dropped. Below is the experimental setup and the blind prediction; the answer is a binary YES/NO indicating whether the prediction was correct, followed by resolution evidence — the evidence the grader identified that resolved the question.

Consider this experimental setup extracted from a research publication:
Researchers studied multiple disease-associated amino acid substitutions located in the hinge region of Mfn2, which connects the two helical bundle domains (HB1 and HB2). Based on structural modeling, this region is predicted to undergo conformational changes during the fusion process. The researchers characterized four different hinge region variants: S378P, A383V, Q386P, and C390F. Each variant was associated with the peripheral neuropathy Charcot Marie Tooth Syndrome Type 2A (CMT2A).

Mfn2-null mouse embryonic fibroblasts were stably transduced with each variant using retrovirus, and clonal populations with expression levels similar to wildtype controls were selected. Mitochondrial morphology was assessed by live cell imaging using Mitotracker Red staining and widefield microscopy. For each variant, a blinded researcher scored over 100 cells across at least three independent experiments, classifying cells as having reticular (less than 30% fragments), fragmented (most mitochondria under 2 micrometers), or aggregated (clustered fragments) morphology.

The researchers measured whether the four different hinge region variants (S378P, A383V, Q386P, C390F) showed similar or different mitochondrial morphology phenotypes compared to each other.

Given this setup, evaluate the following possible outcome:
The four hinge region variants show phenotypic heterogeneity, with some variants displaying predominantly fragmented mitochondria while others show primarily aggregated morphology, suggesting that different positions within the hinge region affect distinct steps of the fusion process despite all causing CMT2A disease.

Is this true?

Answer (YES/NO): NO